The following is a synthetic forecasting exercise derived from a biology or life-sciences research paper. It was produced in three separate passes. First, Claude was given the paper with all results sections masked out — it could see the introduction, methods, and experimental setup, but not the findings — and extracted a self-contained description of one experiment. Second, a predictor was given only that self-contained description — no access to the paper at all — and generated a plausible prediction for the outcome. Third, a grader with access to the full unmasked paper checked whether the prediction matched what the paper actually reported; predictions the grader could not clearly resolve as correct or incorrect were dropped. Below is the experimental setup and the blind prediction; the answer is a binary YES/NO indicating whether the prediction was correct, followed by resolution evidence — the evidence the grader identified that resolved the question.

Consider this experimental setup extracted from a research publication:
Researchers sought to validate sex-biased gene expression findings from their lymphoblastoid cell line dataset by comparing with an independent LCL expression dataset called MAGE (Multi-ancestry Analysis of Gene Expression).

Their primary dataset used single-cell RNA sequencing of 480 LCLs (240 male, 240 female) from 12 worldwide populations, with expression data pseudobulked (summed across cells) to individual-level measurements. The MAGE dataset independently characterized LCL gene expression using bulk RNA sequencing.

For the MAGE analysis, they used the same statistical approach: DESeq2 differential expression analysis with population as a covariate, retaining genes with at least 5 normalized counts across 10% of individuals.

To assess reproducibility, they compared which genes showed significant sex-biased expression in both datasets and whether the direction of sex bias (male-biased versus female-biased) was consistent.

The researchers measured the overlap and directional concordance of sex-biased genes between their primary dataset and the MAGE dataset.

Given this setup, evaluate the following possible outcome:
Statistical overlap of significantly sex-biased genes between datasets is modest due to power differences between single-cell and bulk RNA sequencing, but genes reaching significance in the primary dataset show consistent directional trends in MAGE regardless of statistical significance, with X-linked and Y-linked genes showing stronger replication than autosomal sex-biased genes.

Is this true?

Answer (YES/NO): NO